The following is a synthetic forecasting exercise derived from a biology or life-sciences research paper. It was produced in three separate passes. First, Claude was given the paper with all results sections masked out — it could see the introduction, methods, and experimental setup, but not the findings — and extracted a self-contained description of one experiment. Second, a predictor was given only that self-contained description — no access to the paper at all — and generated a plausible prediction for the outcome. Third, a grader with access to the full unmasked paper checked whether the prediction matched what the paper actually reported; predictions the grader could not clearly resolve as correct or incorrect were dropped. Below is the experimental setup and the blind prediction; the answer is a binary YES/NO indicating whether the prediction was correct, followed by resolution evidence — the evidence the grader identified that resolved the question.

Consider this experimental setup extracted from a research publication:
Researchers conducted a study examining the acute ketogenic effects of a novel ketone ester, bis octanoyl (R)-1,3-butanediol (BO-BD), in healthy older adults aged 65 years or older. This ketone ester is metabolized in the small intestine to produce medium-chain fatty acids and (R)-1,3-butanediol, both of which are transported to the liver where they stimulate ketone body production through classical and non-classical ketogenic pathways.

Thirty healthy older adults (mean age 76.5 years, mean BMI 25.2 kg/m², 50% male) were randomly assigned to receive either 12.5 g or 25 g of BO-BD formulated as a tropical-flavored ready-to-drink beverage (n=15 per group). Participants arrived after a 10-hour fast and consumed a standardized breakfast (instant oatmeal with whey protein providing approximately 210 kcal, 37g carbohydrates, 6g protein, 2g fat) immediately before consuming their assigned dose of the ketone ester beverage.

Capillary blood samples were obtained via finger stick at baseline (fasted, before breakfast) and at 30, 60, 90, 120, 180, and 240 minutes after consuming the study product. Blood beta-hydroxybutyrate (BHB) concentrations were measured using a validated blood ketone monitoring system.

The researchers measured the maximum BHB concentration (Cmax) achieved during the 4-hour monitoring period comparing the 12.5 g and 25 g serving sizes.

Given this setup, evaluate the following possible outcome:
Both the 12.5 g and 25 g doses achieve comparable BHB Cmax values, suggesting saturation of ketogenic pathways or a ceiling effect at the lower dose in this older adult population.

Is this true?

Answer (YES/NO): NO